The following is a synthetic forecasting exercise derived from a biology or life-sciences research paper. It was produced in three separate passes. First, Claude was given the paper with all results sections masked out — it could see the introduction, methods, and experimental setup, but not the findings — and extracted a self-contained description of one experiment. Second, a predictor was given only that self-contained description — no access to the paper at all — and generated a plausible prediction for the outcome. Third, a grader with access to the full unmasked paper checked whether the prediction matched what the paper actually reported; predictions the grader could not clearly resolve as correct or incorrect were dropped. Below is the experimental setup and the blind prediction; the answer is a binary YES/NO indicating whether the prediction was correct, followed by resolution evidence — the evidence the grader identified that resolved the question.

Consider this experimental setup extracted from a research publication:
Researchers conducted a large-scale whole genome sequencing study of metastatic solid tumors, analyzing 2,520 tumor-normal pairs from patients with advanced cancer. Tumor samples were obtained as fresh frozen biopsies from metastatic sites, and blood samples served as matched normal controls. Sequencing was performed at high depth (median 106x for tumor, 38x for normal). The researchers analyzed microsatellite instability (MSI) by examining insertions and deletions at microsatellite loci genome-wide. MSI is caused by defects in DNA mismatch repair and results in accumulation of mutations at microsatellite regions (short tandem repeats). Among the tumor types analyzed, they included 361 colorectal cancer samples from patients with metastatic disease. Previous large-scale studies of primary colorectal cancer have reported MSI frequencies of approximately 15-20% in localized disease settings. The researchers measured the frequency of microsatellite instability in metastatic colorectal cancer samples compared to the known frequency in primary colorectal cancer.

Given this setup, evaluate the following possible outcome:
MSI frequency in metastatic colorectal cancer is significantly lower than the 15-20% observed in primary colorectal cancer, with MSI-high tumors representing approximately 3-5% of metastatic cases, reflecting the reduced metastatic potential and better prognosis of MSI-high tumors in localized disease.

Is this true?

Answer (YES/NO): YES